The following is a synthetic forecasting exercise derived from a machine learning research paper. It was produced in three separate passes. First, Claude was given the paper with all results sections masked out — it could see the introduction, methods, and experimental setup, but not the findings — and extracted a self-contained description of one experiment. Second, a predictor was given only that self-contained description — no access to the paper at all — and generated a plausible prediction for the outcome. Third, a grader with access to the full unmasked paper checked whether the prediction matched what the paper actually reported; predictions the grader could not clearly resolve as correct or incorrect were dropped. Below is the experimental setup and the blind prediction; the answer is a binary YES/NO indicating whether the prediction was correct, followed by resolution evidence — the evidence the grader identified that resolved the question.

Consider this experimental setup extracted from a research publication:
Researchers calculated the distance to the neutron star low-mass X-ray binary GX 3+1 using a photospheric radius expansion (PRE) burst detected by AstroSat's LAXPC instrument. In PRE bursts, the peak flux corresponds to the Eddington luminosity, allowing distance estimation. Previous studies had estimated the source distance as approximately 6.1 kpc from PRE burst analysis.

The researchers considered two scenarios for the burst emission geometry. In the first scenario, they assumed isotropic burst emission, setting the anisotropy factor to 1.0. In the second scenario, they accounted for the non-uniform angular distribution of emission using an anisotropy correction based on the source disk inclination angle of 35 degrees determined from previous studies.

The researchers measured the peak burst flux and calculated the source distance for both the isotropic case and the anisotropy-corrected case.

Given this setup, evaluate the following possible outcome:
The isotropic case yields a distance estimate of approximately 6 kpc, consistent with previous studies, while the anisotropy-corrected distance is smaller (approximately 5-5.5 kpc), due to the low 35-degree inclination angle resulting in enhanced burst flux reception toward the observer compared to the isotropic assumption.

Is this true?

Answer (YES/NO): NO